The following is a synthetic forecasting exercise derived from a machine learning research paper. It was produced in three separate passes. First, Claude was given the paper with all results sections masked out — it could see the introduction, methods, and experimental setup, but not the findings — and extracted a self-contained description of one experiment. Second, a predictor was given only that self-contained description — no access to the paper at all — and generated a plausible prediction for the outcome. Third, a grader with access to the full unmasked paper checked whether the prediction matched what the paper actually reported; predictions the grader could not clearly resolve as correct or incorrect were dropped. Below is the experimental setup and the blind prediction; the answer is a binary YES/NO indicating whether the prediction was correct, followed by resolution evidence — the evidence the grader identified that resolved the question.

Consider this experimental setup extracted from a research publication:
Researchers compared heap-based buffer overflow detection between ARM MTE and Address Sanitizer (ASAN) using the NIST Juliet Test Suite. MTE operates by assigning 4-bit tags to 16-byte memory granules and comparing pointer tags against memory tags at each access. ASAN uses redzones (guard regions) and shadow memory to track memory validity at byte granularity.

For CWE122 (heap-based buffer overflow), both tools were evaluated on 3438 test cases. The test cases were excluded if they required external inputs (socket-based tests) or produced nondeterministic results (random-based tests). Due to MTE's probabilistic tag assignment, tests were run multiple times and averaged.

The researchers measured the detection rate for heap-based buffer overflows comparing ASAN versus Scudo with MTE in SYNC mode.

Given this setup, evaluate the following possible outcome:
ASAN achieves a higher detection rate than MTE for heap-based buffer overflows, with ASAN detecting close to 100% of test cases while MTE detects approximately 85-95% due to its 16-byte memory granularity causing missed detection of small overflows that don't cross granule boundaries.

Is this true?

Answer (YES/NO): NO